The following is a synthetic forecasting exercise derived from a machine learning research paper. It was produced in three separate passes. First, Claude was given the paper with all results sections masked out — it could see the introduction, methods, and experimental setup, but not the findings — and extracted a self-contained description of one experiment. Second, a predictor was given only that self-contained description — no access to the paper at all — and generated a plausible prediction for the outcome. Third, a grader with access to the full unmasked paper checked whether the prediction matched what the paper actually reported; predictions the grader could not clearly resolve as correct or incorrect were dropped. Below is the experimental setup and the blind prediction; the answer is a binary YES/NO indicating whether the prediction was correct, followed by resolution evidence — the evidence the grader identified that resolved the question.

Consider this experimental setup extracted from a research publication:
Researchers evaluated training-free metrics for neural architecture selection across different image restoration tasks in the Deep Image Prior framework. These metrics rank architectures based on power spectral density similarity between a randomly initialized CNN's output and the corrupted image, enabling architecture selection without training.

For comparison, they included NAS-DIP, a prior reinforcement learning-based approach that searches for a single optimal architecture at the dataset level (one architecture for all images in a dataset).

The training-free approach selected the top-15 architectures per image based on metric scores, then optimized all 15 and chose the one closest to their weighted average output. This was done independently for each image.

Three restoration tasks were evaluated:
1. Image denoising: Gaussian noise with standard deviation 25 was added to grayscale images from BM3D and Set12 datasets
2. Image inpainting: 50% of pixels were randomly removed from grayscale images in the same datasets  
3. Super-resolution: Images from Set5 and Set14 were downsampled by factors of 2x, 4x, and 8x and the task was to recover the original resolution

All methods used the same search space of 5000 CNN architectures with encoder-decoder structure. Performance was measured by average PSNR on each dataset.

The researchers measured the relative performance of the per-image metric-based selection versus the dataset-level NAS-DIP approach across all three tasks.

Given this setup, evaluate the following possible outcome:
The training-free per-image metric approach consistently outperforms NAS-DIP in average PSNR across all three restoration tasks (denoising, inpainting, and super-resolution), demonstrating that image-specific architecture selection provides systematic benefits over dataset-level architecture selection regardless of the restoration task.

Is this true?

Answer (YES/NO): NO